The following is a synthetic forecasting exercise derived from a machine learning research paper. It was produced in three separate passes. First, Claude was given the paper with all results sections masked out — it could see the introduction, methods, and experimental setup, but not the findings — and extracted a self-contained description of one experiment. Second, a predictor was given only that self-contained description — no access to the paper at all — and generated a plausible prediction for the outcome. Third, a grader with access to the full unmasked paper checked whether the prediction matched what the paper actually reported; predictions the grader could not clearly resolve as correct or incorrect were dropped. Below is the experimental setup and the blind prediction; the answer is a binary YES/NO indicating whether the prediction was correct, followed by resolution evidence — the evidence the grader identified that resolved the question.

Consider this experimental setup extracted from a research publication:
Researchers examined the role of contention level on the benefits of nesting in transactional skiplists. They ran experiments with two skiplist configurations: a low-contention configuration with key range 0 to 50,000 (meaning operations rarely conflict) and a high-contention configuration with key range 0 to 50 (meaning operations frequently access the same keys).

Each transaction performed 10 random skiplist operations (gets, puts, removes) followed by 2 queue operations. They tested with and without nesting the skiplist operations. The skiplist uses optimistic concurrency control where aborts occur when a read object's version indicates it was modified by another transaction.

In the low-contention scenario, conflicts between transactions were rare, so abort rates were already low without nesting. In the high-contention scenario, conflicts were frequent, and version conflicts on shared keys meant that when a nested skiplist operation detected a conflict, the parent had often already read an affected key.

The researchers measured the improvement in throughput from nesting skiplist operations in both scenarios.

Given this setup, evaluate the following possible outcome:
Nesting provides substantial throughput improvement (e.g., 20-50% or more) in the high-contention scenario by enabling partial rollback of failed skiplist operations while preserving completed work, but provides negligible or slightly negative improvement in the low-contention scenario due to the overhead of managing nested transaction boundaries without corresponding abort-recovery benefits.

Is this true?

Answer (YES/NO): NO